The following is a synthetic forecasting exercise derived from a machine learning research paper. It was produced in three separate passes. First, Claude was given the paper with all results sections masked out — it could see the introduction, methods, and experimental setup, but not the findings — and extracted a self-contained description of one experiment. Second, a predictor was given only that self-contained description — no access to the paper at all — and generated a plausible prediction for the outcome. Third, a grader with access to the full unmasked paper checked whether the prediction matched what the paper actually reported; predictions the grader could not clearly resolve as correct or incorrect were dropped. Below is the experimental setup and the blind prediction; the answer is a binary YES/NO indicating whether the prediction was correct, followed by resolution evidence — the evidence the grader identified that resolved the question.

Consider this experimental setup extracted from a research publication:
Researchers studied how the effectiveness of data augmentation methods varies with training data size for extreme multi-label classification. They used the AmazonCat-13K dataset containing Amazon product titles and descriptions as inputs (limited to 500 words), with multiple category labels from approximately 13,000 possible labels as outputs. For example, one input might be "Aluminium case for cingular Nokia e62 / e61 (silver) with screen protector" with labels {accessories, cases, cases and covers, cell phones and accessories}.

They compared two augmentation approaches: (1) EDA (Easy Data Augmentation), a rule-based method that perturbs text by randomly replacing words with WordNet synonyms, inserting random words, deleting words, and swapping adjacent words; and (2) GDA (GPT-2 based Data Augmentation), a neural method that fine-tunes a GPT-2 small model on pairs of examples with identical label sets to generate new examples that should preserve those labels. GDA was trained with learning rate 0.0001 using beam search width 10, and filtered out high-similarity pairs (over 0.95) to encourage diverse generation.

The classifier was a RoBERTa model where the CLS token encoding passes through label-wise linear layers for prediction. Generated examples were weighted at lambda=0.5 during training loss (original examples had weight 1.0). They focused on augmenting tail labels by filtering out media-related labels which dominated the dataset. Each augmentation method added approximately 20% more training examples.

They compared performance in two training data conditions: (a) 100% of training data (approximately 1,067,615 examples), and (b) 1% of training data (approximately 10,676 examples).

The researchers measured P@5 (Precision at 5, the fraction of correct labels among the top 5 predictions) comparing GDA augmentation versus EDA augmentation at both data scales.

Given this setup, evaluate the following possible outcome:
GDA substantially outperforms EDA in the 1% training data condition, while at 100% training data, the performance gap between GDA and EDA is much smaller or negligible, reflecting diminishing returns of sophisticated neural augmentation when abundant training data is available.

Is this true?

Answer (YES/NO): NO